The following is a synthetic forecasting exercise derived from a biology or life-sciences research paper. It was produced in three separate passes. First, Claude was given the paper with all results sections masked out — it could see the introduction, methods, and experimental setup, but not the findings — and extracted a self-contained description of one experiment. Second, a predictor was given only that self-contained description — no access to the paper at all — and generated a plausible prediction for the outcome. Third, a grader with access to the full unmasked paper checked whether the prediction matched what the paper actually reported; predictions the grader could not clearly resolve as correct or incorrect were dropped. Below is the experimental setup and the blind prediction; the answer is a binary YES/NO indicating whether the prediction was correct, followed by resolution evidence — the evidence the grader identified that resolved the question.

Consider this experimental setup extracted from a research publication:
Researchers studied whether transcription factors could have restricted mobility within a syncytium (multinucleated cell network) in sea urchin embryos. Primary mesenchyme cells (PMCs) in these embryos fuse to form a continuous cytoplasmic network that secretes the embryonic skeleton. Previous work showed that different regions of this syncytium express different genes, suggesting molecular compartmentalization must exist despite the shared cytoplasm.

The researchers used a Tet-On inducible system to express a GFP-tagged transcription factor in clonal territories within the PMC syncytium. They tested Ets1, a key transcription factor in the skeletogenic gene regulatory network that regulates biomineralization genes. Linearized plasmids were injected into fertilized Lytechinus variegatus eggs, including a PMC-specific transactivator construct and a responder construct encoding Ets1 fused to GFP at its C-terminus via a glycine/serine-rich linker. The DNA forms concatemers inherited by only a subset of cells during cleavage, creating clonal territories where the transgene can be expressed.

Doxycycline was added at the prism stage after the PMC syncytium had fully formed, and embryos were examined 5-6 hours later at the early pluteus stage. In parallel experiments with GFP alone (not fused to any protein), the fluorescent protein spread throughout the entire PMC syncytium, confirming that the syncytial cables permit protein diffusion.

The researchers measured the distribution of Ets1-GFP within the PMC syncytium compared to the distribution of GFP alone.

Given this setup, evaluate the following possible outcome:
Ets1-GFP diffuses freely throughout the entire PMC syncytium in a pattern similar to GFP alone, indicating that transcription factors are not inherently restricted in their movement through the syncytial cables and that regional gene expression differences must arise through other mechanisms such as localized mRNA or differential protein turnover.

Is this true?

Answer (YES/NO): NO